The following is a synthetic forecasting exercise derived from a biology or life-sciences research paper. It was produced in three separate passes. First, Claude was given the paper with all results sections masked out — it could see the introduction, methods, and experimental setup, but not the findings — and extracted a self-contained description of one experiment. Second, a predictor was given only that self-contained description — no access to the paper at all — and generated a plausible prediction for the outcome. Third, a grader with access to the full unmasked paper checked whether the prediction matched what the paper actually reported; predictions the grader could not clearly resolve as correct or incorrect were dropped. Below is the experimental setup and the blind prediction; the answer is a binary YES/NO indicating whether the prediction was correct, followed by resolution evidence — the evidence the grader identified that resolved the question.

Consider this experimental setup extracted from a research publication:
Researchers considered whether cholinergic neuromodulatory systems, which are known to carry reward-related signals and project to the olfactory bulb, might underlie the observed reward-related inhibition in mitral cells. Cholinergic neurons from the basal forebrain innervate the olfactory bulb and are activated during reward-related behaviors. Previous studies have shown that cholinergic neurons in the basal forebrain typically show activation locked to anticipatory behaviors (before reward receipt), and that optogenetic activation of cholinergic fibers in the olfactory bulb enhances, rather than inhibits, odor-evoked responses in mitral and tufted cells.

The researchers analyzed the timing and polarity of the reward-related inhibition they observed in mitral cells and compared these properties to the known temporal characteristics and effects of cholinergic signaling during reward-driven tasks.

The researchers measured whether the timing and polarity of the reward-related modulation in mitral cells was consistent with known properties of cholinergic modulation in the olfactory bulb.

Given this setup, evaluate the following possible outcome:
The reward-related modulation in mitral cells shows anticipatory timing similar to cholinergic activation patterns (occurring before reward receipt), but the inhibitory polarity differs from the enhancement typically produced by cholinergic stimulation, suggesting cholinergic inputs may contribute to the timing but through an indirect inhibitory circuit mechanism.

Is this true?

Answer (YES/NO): NO